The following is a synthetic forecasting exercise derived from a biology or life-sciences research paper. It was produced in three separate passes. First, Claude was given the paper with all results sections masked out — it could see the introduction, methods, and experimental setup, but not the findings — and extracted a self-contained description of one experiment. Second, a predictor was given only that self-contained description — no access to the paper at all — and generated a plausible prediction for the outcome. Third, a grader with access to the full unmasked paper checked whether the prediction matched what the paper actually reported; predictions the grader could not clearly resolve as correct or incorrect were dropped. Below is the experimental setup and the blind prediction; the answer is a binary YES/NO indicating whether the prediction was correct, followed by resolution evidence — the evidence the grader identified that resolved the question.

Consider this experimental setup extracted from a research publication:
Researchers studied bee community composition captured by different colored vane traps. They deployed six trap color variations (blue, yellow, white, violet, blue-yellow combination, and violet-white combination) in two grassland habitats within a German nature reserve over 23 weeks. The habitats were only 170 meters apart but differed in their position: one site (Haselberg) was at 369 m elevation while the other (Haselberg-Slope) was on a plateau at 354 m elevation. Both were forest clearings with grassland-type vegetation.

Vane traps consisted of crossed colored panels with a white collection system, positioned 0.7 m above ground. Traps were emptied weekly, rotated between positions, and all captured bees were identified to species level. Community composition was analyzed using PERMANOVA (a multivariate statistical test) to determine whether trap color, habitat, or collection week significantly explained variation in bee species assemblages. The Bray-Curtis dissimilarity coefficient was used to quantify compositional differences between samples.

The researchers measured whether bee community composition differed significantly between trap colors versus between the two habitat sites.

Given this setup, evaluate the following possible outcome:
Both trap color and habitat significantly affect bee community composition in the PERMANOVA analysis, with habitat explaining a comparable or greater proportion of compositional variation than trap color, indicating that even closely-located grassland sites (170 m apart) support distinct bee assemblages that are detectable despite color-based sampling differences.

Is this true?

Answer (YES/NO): NO